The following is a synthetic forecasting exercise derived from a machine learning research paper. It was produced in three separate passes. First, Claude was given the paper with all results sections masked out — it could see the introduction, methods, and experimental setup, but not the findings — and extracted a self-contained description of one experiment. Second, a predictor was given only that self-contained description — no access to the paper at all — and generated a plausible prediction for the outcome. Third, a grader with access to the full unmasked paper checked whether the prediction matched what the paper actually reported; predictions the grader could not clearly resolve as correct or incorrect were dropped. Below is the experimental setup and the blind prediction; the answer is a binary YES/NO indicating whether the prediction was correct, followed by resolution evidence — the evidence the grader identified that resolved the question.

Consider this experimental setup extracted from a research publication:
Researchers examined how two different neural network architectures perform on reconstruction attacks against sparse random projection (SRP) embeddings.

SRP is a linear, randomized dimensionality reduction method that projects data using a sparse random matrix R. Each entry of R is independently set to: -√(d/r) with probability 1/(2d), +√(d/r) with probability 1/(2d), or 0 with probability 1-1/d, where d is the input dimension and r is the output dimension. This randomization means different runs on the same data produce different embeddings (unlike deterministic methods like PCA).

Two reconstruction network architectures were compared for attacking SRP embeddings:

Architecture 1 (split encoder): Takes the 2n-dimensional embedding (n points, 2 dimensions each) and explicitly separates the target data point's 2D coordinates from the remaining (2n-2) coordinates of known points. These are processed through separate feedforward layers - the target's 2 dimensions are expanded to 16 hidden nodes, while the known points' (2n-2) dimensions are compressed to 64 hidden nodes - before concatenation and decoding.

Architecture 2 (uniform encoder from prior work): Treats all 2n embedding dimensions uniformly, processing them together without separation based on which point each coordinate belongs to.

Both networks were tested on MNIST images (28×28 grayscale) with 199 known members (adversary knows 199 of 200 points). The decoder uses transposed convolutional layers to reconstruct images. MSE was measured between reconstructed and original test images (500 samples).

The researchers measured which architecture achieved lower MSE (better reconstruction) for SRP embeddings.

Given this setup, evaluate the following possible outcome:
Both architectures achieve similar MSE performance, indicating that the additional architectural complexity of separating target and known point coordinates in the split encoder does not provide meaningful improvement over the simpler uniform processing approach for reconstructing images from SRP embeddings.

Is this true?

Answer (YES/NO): YES